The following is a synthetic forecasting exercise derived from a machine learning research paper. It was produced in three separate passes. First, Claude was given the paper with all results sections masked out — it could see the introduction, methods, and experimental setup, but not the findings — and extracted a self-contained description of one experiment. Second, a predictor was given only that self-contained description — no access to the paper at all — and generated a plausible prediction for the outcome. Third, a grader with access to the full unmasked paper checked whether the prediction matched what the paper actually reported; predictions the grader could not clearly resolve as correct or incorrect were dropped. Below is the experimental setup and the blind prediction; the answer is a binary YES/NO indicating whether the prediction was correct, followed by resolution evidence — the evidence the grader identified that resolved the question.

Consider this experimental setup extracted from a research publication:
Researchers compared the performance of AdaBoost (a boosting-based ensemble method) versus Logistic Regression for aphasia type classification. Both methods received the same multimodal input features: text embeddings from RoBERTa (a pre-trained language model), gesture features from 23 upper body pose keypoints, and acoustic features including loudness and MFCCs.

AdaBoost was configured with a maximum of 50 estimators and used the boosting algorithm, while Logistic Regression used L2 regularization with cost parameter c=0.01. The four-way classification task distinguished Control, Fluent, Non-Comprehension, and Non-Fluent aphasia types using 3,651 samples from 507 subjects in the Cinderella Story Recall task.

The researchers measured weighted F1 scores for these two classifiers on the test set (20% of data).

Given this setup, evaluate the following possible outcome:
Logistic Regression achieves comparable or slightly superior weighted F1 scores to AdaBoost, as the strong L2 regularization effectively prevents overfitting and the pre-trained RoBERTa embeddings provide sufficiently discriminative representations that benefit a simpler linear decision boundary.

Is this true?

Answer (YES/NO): NO